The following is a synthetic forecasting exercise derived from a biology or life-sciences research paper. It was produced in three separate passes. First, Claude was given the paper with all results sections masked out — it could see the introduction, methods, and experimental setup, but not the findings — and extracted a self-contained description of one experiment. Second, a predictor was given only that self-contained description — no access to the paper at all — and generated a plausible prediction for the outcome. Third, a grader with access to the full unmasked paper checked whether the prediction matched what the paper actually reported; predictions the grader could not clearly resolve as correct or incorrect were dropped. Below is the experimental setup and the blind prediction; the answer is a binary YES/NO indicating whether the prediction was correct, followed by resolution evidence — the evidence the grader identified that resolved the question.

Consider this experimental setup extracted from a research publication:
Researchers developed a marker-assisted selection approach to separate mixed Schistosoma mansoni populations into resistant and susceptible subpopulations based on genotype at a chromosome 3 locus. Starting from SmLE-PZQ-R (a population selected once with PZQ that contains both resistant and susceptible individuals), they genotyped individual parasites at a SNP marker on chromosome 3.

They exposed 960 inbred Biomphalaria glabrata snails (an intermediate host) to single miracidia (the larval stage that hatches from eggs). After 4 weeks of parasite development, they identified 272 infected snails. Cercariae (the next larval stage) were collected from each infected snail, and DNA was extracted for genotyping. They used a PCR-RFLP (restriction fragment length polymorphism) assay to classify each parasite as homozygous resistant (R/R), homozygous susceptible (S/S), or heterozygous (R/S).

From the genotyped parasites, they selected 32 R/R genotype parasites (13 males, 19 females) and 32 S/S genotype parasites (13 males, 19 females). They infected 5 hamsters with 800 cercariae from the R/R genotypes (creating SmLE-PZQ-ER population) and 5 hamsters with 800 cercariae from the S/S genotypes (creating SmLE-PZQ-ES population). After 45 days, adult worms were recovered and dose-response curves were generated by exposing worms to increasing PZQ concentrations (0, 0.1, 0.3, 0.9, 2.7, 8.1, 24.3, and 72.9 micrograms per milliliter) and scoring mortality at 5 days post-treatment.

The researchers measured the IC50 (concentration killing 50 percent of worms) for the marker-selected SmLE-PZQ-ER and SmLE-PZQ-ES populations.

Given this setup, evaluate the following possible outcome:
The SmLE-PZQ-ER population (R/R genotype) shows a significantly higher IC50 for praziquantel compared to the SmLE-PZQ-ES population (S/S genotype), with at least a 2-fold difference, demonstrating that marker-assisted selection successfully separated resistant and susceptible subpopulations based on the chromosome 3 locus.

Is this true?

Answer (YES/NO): YES